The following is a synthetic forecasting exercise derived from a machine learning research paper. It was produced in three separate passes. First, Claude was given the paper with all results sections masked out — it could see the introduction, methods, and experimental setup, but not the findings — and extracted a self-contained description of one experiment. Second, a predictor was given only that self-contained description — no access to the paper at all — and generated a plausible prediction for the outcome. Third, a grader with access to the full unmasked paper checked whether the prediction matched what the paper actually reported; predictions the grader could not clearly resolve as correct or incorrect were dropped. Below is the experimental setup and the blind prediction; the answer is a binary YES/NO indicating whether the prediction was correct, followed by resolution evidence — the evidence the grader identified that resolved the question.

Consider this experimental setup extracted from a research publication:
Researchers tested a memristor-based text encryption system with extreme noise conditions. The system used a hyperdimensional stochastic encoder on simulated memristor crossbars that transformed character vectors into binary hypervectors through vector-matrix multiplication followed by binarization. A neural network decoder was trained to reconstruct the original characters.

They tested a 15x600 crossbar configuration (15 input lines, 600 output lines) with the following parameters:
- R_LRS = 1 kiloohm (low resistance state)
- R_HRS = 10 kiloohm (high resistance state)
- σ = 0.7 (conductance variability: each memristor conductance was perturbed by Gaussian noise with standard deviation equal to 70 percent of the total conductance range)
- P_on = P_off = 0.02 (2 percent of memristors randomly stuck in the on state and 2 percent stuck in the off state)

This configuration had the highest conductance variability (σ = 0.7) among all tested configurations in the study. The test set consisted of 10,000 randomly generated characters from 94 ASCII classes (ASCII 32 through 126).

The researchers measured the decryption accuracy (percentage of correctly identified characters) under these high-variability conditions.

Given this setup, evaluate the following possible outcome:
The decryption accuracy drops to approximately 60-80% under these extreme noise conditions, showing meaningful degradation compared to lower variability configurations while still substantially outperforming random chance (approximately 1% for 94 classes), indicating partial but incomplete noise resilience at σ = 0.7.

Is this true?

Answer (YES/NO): NO